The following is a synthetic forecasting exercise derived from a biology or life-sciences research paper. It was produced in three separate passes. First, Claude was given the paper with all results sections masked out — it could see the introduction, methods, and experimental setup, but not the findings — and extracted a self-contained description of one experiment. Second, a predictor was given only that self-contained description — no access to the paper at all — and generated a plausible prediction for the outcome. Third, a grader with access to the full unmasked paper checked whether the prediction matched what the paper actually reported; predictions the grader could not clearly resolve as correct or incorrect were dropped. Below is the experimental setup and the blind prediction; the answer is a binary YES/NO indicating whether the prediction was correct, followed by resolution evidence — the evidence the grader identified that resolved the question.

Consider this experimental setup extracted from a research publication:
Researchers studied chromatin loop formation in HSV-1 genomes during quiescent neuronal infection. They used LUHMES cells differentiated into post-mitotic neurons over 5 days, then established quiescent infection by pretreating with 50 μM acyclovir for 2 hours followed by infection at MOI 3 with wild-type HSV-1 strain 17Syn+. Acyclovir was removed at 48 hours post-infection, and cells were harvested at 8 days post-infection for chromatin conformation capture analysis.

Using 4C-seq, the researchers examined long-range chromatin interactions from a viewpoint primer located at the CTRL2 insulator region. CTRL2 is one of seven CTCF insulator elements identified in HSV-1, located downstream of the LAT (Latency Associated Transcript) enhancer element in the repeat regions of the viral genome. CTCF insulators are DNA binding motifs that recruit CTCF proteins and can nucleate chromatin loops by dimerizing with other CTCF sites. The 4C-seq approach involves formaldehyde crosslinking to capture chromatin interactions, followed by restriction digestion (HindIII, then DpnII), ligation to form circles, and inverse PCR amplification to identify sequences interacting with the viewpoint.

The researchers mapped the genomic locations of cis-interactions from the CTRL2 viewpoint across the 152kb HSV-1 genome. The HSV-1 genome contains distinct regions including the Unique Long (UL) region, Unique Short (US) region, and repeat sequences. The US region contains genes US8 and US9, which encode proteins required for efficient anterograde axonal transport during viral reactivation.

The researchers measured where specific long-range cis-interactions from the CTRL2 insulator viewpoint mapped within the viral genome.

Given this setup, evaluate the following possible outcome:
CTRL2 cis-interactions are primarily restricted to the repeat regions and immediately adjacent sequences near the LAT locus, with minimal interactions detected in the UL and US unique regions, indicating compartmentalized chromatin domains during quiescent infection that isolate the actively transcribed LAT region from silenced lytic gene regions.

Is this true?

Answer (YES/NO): NO